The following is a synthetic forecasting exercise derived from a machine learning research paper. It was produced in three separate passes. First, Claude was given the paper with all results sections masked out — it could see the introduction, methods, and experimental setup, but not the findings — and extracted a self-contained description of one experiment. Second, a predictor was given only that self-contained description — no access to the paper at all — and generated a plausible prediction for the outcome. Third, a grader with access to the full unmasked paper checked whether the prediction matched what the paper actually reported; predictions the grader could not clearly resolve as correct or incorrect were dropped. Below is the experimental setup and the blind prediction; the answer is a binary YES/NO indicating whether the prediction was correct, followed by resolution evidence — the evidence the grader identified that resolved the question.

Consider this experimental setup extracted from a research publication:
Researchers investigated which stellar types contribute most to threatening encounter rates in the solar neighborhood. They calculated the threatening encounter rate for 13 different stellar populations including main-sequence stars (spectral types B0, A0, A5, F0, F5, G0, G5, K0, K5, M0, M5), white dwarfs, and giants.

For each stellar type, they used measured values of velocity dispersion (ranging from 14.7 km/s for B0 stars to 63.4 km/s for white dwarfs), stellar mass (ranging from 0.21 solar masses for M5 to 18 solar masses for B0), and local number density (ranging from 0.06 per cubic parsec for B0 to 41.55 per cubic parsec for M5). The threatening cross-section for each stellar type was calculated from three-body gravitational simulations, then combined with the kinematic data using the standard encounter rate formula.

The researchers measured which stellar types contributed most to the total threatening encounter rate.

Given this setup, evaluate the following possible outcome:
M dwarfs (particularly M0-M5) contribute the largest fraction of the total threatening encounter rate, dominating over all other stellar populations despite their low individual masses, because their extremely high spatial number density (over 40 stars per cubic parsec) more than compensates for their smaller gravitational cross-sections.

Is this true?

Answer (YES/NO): YES